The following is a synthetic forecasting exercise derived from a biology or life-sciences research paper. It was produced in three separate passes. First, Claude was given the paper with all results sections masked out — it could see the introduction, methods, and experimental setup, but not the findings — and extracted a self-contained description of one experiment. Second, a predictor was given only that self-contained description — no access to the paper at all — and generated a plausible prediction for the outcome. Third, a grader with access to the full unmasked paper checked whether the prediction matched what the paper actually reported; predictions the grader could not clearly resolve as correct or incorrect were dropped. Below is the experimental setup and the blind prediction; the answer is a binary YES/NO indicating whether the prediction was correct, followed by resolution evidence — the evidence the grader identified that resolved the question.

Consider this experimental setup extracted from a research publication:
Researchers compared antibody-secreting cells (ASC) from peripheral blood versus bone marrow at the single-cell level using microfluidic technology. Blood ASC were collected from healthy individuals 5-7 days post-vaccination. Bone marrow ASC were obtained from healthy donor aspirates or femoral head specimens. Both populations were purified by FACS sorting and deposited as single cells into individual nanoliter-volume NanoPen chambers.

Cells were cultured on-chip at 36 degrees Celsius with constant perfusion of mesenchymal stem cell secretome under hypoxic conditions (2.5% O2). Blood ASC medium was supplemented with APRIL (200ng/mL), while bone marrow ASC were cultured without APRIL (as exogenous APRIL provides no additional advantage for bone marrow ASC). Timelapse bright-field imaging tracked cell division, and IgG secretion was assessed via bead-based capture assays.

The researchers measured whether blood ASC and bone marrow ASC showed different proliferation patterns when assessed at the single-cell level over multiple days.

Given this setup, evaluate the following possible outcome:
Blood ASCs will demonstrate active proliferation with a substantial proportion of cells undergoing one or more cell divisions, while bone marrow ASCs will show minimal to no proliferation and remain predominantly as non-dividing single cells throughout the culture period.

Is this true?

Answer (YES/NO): NO